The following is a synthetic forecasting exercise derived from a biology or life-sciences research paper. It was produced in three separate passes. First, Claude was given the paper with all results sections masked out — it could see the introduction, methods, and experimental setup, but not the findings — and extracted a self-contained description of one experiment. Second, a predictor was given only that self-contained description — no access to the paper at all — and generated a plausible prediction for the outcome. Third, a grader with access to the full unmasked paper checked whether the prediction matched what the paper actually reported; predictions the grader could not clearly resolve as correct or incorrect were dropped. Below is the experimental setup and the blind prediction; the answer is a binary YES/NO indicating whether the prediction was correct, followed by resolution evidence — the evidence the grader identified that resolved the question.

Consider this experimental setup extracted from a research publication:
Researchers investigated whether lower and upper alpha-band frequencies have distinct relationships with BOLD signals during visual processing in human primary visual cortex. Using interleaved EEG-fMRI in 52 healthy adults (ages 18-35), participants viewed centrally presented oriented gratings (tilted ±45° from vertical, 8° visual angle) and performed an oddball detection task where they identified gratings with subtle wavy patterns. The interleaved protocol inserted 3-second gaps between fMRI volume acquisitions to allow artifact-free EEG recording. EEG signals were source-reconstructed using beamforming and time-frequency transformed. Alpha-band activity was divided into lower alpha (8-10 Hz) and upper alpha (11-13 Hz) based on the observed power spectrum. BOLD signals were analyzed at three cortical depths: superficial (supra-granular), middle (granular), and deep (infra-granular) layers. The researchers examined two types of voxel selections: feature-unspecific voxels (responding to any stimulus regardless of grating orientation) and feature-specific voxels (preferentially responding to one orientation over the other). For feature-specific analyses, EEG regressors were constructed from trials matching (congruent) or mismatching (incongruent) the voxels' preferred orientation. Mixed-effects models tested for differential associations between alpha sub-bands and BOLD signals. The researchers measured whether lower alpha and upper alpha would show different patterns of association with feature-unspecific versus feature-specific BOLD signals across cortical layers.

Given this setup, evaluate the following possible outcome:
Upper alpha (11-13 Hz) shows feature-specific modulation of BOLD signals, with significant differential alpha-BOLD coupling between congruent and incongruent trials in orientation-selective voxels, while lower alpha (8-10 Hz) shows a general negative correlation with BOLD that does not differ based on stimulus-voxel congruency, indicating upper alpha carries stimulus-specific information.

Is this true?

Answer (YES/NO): YES